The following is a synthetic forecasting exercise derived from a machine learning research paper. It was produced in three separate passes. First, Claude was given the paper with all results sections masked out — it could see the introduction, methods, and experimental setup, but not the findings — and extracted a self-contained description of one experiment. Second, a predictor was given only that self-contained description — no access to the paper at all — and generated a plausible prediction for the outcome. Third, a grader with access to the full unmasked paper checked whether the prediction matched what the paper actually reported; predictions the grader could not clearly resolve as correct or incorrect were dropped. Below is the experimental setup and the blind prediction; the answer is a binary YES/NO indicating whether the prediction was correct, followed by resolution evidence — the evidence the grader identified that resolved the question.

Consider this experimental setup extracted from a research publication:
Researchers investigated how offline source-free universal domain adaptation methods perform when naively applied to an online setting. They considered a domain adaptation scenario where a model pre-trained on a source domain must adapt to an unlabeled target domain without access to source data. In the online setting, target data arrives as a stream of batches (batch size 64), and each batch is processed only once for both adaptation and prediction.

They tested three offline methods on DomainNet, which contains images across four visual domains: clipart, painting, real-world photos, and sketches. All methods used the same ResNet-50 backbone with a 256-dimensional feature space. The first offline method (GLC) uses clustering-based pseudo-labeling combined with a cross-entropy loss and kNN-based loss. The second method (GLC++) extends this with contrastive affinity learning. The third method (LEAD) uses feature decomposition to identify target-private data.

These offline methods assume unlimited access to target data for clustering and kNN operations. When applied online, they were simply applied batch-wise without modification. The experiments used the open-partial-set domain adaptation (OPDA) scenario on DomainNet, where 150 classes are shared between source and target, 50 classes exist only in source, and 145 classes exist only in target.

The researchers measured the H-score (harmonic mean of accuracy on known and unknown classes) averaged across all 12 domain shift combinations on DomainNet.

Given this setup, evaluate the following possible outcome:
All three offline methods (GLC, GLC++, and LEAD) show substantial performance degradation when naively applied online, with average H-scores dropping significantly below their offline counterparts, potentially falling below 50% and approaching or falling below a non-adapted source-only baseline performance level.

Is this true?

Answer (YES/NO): YES